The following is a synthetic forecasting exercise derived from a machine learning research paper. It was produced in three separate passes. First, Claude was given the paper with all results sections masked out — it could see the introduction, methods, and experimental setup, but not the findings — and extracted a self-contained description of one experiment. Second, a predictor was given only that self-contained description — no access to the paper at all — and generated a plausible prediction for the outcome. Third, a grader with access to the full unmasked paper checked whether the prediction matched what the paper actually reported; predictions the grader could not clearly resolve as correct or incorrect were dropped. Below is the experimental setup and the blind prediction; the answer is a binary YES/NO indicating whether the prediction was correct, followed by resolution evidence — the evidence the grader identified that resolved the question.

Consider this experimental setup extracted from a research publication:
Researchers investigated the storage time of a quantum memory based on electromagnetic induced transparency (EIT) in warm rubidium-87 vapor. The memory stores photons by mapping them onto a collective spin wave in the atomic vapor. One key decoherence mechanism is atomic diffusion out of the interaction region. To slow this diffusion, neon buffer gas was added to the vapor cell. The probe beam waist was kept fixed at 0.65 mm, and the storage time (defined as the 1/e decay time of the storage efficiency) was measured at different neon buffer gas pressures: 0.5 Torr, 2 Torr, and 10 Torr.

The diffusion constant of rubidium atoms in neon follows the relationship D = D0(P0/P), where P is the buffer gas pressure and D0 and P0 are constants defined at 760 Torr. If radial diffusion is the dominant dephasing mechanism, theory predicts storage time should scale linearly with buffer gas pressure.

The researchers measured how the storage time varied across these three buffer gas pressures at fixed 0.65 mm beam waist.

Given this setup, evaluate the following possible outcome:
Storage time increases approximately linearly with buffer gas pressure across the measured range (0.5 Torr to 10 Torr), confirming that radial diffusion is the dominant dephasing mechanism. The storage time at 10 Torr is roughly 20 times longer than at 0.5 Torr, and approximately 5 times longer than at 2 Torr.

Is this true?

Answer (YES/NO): YES